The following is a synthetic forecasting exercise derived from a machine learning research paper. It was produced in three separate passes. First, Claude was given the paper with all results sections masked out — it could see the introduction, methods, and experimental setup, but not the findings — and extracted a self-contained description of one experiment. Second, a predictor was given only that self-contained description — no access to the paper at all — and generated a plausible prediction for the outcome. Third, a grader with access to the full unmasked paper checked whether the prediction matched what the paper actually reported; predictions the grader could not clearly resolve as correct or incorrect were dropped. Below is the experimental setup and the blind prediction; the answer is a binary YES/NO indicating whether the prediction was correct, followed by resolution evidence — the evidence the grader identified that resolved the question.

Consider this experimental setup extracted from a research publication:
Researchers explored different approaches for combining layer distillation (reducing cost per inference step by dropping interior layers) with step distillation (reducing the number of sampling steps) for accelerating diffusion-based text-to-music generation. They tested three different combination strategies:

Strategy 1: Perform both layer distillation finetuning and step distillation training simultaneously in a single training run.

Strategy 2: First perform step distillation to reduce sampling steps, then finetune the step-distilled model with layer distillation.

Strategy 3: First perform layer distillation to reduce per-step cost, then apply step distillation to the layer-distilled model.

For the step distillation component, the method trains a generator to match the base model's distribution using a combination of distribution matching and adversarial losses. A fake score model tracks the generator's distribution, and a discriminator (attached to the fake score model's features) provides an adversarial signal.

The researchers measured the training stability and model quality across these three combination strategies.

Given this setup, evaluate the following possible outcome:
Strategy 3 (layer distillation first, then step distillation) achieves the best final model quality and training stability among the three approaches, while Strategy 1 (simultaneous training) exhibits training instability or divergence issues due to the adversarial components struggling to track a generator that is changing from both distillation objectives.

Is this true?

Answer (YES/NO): NO